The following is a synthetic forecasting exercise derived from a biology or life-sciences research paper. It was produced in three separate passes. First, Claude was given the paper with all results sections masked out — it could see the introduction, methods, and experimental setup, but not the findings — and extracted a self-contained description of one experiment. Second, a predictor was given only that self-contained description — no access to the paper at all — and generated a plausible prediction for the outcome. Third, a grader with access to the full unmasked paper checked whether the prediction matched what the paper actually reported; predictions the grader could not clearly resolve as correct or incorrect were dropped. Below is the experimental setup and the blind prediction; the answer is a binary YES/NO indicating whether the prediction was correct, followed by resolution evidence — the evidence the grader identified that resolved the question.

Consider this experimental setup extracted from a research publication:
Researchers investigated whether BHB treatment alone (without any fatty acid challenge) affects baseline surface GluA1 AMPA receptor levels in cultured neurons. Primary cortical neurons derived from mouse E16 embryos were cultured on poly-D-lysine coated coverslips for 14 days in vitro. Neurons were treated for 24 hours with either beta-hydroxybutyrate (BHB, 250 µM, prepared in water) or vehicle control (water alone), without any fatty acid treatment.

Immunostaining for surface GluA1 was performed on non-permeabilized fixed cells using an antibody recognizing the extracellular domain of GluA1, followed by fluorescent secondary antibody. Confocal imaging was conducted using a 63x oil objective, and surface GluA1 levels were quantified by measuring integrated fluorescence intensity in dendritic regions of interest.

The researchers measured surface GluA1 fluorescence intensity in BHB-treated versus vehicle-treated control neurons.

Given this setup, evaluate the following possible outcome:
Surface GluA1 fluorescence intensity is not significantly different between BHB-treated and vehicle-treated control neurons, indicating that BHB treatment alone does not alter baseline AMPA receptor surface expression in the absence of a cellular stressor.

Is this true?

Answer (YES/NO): NO